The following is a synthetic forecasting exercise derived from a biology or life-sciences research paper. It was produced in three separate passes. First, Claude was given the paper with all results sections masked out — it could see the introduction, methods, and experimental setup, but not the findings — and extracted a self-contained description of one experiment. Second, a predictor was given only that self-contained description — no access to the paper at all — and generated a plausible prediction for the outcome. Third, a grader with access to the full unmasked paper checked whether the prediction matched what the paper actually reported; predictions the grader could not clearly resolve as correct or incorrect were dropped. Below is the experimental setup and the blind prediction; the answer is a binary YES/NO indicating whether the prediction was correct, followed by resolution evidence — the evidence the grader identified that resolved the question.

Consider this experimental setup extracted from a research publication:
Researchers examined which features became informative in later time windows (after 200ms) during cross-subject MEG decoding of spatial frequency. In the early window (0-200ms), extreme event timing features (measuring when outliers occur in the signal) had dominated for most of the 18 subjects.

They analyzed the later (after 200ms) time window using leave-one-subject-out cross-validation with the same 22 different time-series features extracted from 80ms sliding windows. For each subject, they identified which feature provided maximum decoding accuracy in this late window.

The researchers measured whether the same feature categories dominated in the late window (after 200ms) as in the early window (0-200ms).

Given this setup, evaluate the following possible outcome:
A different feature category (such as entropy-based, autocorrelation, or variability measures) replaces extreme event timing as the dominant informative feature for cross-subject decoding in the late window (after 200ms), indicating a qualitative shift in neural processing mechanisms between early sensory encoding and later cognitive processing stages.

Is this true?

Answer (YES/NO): NO